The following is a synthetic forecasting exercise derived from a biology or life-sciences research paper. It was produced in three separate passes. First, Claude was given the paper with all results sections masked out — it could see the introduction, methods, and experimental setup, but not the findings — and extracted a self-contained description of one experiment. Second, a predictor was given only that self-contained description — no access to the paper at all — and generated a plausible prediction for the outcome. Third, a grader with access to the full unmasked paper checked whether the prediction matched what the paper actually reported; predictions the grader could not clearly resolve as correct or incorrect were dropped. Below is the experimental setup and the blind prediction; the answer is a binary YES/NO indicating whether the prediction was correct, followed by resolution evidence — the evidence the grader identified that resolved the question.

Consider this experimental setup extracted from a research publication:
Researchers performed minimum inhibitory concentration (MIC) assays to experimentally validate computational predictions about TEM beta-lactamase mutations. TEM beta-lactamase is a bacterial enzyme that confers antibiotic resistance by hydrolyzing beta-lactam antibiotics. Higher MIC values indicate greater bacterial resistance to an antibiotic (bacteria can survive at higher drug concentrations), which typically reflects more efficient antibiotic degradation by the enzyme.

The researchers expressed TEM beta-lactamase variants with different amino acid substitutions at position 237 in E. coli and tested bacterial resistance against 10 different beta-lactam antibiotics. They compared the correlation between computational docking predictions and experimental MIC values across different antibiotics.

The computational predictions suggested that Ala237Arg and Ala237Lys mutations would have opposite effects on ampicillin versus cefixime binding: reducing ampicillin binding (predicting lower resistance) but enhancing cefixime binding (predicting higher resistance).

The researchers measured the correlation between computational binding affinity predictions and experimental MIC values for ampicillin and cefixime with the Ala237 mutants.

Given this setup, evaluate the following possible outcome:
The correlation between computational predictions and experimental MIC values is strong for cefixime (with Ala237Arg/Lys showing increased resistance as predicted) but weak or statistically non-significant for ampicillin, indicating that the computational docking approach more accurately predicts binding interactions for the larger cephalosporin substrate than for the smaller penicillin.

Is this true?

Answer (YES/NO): NO